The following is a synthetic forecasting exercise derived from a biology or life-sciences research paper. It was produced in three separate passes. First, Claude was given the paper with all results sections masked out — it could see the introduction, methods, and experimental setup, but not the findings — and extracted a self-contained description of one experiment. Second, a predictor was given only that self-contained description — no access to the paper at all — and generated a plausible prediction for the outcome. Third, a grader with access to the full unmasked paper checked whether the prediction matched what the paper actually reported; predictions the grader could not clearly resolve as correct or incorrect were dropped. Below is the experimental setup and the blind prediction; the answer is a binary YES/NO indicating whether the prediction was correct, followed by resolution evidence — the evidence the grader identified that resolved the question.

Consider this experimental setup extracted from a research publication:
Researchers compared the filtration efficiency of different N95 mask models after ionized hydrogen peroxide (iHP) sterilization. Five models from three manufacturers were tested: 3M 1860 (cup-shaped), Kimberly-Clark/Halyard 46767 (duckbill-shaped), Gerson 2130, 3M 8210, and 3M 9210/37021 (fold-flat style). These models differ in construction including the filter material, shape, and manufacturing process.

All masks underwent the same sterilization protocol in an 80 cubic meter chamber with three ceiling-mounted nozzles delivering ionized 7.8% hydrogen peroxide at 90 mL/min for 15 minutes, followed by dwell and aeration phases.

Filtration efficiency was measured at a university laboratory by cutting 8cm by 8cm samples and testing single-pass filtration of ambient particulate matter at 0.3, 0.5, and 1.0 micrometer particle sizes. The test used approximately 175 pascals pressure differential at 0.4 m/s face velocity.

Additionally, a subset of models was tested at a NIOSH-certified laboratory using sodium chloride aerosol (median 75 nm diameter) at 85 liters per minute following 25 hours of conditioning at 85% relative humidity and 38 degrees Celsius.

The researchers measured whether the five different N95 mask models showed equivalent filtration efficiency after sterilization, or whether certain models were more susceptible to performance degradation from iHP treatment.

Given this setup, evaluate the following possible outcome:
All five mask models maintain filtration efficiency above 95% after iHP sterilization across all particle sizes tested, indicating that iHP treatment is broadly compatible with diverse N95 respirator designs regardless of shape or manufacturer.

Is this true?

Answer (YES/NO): YES